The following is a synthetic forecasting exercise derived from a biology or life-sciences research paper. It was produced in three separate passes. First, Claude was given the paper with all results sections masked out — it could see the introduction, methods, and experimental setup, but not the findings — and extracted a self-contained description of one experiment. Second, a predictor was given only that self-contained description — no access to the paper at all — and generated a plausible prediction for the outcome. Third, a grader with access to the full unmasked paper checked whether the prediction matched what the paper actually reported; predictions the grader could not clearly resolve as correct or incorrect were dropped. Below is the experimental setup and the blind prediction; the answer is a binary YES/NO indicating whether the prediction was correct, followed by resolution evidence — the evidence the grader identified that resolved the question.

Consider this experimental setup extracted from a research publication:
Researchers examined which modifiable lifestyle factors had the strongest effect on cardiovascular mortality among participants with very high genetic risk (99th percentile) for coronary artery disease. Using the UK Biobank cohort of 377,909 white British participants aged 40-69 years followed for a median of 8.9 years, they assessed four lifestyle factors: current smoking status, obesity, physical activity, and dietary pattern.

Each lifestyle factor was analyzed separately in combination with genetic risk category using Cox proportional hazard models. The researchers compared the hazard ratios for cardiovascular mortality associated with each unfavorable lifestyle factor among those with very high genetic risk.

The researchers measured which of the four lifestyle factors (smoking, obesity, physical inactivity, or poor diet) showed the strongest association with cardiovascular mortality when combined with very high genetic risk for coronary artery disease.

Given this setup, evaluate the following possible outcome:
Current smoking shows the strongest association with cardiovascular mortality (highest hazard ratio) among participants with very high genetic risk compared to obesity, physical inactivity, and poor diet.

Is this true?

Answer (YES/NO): YES